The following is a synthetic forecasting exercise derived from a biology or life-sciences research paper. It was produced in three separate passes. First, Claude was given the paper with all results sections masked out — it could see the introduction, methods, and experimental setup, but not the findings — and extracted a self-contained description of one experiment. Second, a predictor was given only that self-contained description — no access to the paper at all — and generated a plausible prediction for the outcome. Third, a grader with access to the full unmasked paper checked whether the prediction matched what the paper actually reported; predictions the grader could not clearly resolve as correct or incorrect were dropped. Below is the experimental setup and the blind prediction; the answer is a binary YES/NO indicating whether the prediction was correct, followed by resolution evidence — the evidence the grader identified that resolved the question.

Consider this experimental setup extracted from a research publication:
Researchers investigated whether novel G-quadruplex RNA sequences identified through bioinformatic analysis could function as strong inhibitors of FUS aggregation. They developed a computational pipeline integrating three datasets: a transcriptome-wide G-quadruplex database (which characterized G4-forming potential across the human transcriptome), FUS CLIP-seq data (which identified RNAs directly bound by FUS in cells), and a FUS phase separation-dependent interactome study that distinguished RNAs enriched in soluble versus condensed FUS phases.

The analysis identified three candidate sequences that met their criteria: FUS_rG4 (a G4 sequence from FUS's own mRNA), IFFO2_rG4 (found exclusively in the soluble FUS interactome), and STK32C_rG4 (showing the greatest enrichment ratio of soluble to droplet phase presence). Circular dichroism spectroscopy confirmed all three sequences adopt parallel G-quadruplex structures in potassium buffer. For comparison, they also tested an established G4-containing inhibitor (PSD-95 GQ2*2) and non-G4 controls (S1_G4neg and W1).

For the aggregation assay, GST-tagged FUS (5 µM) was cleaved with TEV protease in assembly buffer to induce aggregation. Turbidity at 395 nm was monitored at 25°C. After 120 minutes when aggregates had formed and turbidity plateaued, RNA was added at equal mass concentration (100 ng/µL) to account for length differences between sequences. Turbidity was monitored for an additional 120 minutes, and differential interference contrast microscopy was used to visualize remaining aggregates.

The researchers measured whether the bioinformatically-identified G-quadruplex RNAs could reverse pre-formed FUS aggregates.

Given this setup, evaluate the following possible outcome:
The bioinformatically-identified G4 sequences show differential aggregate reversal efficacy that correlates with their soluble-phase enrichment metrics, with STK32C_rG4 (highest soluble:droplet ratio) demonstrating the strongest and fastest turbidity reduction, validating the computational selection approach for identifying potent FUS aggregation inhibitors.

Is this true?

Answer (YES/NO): NO